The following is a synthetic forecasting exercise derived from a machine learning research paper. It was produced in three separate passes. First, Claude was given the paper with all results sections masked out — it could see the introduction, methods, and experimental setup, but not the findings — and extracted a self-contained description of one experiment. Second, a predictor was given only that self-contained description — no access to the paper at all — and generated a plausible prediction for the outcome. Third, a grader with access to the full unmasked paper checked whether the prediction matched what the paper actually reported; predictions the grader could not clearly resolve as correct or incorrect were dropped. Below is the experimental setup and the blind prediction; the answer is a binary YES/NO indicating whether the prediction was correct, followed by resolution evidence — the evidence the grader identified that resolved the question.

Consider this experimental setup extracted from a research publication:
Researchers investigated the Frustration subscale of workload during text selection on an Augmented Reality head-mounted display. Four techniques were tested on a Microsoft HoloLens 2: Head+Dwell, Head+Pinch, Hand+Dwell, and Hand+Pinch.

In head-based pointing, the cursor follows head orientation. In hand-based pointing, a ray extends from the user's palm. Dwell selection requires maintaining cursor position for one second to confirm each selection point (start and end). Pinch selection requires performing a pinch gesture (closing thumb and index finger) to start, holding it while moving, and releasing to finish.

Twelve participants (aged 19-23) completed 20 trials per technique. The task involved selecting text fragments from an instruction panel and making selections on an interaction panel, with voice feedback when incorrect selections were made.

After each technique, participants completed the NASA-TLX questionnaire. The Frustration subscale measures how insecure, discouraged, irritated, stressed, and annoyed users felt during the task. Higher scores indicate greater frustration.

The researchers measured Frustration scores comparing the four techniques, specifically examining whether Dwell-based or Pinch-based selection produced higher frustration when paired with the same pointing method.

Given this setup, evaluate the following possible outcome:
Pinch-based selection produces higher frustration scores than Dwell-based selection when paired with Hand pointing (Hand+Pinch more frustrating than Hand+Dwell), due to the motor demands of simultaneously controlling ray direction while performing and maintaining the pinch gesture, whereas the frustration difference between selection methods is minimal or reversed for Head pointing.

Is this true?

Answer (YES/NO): NO